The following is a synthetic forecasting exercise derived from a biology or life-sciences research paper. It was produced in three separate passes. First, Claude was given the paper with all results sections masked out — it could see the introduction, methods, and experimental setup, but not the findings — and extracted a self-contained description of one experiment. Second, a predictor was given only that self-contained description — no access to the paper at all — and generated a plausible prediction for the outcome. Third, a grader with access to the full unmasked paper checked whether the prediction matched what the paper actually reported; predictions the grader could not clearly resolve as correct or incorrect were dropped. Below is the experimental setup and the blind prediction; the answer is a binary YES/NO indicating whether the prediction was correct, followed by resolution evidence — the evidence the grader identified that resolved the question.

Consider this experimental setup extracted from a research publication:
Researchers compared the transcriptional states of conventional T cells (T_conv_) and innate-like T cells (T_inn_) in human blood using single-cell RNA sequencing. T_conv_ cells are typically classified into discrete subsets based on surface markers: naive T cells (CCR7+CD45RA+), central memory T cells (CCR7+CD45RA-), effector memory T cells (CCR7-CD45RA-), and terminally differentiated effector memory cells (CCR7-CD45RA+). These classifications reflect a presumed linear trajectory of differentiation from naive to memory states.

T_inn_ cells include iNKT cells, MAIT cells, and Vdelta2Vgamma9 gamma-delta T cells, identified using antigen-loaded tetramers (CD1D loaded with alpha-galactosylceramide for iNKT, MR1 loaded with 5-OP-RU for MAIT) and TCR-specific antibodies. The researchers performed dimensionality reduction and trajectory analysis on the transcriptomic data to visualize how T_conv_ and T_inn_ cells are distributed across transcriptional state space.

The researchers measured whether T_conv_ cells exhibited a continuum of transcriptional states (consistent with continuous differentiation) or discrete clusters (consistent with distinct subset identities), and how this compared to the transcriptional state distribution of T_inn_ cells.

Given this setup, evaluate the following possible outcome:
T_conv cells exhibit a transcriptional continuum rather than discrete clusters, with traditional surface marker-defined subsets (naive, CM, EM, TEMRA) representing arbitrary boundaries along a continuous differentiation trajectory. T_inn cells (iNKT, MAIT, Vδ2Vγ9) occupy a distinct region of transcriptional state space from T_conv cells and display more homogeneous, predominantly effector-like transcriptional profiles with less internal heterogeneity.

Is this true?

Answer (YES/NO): YES